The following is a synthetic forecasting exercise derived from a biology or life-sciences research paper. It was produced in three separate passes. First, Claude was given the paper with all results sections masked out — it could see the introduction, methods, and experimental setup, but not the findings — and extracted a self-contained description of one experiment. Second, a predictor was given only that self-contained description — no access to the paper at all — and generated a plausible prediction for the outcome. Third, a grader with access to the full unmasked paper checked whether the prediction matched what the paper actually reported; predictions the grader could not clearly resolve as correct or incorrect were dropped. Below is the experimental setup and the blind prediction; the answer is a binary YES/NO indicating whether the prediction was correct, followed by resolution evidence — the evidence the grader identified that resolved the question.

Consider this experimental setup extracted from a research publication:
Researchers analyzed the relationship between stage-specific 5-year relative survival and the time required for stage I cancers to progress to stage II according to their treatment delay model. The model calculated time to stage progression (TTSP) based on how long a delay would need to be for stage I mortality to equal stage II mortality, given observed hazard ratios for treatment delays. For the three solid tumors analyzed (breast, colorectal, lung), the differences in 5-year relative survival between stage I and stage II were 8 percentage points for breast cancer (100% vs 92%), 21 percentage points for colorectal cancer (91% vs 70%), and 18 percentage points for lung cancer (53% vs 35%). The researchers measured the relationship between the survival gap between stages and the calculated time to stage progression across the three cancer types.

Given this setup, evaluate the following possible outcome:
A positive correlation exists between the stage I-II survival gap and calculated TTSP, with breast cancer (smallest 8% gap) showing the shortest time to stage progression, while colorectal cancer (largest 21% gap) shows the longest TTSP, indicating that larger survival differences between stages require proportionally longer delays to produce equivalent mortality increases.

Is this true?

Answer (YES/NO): NO